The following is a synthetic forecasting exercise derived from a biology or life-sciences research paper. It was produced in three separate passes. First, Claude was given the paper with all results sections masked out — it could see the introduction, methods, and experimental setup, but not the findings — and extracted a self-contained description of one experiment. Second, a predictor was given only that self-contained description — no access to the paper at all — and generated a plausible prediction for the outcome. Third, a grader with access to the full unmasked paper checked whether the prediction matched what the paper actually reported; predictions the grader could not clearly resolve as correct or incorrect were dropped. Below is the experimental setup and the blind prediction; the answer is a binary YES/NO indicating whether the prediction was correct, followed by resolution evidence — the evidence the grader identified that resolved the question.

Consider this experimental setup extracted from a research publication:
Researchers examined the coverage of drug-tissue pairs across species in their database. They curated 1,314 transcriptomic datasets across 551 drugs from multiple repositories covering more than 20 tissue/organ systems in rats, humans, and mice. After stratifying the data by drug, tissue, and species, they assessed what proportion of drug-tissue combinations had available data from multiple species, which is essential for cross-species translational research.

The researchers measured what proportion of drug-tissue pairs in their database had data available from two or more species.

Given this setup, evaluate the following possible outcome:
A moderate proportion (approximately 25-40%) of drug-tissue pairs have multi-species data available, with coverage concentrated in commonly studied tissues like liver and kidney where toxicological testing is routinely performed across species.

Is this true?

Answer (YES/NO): NO